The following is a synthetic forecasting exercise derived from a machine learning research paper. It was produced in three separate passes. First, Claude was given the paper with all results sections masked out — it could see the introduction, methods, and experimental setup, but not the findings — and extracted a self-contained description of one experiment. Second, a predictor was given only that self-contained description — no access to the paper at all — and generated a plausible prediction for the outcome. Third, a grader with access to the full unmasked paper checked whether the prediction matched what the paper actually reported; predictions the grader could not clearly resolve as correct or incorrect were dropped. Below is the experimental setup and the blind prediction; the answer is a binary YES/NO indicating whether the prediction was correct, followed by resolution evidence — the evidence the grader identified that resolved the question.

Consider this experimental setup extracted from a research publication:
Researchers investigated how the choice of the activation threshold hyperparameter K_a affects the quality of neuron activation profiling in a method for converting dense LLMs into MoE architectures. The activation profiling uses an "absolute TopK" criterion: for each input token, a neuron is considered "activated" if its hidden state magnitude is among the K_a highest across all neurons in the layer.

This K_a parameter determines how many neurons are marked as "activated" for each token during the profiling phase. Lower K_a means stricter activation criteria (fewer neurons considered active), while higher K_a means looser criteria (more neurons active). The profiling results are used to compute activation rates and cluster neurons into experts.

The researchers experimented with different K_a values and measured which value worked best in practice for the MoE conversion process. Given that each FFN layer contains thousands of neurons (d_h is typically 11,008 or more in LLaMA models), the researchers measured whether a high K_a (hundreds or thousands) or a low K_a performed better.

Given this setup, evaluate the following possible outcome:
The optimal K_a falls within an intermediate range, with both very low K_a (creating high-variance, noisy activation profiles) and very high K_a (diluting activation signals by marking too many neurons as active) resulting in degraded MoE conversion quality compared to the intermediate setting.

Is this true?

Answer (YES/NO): NO